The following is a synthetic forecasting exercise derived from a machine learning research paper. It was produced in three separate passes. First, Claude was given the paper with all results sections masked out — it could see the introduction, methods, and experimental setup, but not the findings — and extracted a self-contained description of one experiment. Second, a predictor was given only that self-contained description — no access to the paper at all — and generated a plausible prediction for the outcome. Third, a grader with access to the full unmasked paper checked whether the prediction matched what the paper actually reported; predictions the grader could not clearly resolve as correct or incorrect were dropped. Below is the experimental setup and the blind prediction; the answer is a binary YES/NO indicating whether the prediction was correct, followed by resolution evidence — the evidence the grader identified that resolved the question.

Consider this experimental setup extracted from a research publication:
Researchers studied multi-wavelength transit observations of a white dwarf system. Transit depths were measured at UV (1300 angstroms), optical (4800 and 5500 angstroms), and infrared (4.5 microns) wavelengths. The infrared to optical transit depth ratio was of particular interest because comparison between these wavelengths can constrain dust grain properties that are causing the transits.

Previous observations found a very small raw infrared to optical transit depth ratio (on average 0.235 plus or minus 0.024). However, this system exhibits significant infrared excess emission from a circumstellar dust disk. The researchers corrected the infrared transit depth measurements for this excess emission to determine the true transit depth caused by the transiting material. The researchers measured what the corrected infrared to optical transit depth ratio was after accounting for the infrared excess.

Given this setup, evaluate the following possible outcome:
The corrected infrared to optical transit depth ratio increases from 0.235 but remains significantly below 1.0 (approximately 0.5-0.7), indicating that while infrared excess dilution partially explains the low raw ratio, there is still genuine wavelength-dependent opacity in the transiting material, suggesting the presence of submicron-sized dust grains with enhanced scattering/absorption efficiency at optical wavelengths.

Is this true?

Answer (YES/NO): NO